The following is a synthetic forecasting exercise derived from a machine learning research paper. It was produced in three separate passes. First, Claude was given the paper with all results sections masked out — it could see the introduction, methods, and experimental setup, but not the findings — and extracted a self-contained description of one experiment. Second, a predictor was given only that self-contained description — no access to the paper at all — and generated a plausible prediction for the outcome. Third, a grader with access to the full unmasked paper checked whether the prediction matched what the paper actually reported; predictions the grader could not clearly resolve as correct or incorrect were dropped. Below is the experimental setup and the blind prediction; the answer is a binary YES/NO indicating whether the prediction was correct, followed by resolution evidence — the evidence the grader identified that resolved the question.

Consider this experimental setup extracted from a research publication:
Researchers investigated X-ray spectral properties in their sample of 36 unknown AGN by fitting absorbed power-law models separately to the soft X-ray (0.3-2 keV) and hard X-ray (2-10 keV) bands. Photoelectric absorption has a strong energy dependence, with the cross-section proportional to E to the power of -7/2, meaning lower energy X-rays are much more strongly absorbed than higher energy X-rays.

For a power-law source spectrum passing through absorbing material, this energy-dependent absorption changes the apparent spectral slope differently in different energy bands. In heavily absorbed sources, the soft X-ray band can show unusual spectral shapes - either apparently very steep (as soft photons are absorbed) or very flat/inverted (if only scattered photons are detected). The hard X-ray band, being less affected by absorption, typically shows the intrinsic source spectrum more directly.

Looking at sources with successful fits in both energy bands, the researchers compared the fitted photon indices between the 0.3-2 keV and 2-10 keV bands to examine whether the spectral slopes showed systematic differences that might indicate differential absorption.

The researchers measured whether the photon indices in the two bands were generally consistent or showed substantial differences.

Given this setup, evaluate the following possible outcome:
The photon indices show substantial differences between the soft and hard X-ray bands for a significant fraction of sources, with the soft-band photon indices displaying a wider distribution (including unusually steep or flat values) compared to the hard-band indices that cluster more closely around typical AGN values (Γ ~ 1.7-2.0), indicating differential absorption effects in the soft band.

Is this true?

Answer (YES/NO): YES